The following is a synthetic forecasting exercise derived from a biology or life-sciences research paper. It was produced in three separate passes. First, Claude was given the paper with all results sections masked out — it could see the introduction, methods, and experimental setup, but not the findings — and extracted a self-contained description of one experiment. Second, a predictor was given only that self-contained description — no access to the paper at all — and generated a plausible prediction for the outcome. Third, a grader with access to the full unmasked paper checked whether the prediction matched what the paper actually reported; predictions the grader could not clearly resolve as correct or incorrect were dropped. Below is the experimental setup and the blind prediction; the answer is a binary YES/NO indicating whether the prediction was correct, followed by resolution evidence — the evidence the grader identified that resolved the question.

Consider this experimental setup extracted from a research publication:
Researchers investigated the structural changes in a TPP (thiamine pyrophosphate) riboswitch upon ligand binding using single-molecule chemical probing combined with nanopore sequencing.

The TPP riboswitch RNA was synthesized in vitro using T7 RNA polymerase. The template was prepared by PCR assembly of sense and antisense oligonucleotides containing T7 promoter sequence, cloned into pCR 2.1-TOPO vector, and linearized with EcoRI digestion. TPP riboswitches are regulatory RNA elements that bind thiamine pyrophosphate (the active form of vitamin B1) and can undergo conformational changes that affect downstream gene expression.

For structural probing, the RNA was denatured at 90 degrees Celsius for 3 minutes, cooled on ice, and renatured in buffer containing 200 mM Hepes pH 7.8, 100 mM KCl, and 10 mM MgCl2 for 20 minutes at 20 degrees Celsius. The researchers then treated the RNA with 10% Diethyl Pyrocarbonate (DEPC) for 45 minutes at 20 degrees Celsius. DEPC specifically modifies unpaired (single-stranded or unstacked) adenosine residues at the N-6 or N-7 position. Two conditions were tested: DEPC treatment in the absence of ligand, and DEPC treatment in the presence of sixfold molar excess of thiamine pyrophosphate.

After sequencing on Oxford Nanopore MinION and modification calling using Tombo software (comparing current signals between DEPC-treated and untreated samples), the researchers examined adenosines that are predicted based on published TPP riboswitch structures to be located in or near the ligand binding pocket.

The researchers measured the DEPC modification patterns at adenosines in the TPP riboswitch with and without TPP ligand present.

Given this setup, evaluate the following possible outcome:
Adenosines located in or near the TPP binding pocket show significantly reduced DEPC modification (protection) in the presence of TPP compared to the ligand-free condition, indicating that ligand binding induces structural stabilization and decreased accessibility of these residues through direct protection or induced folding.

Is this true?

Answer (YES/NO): YES